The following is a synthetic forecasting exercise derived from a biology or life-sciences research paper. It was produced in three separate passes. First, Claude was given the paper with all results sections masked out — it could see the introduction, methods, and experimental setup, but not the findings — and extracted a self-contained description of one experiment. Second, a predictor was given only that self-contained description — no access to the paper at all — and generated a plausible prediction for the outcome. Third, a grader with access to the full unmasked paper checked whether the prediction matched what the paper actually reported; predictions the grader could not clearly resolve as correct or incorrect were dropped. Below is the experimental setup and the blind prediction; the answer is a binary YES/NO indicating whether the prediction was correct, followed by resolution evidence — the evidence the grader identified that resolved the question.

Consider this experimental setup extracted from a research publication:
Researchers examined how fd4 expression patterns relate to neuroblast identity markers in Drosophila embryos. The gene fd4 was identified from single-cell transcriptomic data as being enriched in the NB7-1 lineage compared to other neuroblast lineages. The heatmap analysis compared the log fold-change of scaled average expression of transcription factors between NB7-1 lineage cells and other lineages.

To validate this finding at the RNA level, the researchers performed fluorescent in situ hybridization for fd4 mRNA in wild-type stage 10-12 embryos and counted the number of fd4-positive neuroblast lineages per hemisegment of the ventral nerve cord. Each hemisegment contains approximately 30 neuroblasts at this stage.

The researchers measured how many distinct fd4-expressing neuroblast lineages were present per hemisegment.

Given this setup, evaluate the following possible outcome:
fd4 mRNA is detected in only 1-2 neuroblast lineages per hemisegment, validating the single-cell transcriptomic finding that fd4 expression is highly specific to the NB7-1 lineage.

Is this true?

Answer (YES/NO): YES